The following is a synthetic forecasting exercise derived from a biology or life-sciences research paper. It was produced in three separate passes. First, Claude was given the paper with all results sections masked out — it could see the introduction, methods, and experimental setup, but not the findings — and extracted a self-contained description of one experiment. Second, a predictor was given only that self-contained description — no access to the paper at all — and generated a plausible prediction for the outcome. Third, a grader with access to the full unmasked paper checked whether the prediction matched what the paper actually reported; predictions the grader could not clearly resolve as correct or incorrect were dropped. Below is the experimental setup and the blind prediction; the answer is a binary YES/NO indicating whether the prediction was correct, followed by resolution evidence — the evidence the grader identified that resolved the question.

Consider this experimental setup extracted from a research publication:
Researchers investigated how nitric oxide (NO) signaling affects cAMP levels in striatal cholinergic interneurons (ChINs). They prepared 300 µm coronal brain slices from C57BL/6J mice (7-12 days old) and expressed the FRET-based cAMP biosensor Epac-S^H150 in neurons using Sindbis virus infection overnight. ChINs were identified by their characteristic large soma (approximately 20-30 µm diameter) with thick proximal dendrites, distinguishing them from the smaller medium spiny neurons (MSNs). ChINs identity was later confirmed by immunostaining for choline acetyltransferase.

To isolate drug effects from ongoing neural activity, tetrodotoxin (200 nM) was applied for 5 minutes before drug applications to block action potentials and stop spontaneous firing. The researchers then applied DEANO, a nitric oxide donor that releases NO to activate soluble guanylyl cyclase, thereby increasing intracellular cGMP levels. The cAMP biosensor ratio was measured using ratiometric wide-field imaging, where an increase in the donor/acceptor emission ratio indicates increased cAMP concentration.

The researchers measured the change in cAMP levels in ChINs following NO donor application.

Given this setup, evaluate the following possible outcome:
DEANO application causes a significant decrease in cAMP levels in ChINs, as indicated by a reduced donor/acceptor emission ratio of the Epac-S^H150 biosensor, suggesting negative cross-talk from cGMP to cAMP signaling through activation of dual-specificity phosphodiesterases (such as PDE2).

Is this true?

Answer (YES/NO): NO